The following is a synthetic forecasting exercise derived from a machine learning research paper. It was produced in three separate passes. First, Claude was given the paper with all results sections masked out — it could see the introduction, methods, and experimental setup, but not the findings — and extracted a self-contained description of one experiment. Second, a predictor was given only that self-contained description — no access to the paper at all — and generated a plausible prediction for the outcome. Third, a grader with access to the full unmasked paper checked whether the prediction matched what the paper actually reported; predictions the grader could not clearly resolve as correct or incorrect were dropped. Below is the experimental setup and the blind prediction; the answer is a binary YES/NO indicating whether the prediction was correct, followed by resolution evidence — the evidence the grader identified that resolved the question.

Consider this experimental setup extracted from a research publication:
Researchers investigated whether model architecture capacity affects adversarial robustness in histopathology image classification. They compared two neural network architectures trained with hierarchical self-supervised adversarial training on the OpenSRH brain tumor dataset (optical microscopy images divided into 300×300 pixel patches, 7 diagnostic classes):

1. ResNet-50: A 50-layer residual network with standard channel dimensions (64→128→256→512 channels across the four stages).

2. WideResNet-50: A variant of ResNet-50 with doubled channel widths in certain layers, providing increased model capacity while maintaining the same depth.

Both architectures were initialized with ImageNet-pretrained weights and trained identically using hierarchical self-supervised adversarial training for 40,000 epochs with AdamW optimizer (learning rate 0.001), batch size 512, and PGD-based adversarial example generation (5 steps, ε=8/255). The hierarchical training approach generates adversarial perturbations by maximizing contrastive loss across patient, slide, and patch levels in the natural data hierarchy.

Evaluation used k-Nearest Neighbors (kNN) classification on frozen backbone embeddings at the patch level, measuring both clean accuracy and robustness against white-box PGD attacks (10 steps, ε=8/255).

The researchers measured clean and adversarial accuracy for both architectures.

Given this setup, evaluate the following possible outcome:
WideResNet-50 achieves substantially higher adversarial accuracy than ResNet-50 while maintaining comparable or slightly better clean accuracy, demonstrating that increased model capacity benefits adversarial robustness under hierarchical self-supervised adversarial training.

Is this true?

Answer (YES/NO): NO